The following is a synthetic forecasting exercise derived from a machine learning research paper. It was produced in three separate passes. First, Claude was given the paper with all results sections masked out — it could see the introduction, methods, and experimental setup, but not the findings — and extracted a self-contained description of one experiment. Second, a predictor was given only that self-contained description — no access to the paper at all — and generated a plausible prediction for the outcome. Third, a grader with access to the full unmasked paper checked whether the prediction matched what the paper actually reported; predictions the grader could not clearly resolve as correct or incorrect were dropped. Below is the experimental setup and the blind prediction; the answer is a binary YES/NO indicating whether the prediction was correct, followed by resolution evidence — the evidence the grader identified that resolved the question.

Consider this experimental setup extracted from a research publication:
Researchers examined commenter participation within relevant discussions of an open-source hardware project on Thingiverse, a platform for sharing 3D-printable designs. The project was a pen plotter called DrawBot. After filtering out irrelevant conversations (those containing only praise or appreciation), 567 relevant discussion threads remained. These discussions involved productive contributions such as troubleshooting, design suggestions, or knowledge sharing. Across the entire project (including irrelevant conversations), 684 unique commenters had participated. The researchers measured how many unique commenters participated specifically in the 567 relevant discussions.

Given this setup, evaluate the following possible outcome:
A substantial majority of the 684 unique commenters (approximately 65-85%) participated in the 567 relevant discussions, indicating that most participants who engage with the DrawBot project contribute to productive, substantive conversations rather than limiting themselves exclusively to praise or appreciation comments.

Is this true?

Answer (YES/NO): NO